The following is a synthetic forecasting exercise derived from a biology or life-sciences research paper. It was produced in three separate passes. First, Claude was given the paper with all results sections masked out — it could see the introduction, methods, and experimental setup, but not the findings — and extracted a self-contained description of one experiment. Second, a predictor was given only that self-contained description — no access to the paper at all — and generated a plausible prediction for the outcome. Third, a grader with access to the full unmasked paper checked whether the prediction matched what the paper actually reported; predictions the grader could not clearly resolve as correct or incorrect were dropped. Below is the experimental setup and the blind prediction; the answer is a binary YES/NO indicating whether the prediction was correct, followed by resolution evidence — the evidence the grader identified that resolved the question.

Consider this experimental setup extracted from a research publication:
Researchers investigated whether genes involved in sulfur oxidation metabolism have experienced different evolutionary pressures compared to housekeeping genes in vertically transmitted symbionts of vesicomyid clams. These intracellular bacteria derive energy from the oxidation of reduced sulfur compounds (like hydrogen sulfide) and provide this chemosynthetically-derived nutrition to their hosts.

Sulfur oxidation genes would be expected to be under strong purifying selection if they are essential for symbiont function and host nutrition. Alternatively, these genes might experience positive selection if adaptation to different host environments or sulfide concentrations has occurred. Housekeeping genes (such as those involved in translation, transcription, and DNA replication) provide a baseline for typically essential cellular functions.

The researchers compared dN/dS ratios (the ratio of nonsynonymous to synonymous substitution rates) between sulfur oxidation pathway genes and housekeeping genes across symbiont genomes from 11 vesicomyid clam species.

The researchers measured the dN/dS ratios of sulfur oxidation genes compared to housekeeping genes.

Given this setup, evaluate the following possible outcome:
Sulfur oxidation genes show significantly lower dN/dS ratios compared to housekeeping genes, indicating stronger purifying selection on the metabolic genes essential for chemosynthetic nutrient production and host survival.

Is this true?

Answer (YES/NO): NO